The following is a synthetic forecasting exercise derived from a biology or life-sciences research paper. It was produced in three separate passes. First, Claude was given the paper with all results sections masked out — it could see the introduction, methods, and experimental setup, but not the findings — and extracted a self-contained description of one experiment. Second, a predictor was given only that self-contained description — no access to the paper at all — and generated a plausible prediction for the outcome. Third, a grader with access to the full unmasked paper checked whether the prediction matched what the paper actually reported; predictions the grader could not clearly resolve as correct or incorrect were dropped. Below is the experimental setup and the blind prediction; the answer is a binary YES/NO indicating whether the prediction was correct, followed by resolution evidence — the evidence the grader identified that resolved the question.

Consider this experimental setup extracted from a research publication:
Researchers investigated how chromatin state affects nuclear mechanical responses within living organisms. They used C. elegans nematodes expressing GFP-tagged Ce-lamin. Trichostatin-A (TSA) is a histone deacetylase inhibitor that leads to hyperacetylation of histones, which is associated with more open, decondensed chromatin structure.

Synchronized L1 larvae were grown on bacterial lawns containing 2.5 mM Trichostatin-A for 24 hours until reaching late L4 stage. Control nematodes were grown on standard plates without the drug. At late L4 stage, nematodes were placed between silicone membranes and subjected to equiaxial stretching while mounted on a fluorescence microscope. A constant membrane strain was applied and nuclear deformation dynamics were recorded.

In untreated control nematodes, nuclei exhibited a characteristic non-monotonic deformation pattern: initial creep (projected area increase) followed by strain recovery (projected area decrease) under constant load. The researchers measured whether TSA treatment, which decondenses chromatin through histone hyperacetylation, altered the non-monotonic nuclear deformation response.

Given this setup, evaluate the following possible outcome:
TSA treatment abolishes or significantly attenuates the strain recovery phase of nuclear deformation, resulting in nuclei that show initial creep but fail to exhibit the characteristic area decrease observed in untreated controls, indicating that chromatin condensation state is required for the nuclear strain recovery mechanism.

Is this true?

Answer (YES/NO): NO